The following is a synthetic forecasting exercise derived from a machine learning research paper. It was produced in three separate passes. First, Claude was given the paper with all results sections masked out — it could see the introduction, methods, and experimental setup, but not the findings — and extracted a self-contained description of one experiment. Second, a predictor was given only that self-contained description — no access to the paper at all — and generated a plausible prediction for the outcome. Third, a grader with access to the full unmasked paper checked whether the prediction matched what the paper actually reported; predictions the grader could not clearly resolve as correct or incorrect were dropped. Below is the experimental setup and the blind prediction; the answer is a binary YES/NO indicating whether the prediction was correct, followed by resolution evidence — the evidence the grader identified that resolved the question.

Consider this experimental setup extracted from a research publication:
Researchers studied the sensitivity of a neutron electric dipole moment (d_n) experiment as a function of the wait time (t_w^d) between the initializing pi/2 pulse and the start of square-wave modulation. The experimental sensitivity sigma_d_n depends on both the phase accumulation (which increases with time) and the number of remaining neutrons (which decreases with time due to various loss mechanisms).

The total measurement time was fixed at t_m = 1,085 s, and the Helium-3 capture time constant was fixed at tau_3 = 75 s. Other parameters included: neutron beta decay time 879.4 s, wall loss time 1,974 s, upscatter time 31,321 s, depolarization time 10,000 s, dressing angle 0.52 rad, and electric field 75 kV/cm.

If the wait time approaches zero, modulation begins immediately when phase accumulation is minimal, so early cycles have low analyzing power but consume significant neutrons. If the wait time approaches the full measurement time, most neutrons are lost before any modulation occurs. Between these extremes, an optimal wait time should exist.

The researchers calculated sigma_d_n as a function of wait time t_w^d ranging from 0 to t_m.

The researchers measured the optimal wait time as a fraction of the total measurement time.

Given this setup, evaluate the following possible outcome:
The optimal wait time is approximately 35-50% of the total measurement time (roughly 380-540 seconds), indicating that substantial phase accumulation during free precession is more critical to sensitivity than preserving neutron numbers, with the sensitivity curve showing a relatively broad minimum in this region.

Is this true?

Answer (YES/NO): NO